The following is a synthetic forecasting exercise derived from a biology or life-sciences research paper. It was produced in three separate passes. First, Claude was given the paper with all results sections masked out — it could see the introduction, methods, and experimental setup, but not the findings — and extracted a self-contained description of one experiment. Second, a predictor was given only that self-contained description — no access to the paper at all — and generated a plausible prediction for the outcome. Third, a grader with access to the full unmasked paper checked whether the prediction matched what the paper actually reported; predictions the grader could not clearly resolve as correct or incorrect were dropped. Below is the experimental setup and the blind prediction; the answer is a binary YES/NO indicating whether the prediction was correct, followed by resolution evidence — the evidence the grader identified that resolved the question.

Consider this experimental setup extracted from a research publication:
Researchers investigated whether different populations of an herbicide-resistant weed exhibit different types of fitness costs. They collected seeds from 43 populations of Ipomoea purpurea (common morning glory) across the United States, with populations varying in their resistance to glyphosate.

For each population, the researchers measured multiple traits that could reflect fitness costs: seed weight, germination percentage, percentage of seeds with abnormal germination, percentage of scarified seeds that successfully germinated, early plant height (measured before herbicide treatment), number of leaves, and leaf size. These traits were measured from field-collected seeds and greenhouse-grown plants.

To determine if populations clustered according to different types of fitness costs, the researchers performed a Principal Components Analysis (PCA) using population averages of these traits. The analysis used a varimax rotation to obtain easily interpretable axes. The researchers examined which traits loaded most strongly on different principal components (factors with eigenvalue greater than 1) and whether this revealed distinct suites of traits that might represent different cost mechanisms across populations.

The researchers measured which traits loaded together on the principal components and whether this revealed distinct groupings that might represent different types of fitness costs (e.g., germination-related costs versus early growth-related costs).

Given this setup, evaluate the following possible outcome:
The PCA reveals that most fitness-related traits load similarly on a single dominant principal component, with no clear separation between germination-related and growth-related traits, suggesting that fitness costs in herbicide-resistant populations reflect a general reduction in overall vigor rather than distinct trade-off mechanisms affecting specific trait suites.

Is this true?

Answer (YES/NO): NO